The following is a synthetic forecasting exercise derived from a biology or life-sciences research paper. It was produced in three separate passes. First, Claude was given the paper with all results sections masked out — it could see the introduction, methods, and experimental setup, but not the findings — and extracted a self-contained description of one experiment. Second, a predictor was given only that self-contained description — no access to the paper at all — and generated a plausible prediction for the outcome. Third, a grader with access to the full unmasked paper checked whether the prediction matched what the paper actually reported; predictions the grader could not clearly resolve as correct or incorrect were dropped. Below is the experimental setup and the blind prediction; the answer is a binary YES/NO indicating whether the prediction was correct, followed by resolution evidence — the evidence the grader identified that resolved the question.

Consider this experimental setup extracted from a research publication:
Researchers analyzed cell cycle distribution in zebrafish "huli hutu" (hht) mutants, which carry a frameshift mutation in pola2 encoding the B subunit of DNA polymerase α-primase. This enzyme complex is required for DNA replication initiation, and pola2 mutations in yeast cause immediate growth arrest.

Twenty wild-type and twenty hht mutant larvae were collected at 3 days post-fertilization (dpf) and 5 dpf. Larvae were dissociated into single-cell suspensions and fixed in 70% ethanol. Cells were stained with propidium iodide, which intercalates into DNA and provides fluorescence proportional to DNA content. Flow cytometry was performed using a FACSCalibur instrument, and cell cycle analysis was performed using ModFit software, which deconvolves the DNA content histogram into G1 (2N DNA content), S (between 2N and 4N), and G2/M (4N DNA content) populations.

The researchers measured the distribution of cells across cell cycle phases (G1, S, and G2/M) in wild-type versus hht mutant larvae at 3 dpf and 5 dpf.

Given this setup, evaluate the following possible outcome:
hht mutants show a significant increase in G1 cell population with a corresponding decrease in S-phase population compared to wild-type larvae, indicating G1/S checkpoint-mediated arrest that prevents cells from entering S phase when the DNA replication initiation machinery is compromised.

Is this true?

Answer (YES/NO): NO